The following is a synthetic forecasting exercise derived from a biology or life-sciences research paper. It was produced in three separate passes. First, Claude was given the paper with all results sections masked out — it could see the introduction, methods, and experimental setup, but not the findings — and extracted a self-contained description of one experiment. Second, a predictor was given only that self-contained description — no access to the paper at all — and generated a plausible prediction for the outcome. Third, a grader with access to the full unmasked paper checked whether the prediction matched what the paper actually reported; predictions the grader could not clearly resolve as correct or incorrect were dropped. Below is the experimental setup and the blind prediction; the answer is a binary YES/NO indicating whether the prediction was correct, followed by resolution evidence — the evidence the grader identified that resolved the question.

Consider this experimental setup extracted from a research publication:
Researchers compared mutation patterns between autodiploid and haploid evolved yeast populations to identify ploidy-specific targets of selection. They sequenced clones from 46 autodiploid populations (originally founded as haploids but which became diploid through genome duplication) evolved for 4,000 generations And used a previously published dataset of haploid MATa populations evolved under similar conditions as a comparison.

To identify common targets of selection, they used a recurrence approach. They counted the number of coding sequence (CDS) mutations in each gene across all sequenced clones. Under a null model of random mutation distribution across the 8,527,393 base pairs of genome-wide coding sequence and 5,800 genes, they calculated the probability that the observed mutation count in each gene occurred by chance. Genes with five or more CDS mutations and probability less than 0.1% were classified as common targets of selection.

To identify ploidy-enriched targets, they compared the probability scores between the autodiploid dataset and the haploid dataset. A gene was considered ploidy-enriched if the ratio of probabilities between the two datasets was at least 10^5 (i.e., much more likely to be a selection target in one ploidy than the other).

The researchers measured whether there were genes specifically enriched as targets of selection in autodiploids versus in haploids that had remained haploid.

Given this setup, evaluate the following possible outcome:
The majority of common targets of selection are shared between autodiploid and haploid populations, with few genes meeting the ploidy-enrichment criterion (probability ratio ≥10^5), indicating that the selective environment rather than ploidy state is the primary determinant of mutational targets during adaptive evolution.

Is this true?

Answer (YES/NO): NO